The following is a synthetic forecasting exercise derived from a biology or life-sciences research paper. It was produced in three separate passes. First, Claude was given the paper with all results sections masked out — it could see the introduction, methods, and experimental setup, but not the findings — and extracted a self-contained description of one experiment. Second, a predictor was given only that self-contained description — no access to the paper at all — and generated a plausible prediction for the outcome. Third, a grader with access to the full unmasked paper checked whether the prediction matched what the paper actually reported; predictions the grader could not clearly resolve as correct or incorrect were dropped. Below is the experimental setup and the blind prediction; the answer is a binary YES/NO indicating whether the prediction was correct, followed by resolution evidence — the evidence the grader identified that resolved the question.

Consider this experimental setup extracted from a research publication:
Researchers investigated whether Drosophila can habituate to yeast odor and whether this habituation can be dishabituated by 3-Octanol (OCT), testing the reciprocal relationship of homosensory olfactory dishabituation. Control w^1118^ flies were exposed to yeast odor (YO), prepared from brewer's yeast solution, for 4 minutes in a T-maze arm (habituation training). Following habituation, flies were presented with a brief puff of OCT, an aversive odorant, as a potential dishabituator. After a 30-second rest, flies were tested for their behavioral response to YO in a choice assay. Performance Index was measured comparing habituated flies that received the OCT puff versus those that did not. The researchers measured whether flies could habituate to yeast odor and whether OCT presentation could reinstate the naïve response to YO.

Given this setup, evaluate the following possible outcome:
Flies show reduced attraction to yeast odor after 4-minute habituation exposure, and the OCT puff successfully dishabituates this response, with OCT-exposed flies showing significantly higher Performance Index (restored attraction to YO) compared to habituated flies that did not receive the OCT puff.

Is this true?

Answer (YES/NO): NO